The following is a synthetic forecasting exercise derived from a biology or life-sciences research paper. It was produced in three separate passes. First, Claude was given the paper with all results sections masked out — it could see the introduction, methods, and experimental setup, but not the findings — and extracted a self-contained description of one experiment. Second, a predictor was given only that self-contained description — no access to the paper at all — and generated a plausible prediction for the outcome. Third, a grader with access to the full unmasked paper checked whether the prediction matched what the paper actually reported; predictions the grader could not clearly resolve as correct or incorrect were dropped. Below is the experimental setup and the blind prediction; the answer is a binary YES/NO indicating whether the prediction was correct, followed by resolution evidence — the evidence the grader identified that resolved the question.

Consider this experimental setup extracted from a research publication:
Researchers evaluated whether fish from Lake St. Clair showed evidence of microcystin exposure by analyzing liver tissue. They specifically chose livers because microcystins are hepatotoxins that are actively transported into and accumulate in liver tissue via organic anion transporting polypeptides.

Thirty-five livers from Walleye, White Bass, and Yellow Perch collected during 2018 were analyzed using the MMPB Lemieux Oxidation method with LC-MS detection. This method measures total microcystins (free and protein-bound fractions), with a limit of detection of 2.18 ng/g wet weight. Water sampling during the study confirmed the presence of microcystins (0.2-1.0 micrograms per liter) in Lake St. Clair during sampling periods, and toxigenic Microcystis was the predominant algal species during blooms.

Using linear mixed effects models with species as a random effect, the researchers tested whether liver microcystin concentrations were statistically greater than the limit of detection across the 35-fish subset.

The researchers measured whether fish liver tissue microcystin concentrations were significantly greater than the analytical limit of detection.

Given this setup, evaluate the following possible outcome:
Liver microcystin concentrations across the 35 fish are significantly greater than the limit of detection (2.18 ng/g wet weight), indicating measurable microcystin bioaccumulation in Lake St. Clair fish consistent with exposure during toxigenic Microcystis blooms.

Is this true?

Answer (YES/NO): YES